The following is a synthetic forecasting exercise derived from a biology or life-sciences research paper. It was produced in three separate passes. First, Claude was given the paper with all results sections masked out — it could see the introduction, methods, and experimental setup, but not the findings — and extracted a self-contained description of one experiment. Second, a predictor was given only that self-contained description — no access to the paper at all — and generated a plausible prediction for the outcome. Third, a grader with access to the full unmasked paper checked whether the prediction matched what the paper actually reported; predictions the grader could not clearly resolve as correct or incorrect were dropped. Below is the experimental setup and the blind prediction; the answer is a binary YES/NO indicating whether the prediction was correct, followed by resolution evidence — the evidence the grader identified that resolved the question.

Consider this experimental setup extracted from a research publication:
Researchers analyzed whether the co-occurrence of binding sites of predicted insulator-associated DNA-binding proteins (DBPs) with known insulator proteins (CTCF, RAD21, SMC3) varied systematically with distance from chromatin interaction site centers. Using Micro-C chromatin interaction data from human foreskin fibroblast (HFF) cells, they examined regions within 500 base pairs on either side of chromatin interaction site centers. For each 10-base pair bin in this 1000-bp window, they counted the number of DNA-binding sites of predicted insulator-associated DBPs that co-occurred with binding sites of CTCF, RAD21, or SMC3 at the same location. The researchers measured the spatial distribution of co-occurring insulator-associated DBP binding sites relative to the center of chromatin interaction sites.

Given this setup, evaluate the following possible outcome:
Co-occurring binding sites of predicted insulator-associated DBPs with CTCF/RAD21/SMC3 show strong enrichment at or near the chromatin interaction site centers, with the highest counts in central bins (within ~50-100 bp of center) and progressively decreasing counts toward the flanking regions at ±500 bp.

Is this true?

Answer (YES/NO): NO